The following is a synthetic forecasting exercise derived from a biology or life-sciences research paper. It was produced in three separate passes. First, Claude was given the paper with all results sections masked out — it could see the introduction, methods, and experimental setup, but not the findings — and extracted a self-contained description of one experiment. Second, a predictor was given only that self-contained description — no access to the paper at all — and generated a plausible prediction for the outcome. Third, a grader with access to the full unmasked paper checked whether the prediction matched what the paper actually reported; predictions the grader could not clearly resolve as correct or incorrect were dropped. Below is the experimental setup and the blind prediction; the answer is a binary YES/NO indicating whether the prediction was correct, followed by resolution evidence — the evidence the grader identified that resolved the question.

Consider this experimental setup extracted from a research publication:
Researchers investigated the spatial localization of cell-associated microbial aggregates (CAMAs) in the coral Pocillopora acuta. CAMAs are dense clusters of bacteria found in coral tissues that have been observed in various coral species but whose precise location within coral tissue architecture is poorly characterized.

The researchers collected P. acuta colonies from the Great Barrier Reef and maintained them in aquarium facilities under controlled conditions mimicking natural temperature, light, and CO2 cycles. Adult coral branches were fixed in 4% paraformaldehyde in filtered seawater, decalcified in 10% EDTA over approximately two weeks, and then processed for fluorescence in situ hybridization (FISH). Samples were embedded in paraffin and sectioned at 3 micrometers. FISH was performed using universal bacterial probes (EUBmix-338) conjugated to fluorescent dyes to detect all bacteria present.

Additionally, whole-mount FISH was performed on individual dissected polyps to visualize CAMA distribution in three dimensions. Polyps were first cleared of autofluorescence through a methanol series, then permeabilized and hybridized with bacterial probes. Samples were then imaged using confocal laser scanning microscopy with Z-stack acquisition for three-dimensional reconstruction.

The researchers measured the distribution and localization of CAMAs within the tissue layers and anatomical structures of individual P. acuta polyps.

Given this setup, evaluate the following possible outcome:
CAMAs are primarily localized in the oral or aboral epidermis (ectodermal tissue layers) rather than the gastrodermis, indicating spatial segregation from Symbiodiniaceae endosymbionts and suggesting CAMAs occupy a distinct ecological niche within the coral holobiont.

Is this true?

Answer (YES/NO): YES